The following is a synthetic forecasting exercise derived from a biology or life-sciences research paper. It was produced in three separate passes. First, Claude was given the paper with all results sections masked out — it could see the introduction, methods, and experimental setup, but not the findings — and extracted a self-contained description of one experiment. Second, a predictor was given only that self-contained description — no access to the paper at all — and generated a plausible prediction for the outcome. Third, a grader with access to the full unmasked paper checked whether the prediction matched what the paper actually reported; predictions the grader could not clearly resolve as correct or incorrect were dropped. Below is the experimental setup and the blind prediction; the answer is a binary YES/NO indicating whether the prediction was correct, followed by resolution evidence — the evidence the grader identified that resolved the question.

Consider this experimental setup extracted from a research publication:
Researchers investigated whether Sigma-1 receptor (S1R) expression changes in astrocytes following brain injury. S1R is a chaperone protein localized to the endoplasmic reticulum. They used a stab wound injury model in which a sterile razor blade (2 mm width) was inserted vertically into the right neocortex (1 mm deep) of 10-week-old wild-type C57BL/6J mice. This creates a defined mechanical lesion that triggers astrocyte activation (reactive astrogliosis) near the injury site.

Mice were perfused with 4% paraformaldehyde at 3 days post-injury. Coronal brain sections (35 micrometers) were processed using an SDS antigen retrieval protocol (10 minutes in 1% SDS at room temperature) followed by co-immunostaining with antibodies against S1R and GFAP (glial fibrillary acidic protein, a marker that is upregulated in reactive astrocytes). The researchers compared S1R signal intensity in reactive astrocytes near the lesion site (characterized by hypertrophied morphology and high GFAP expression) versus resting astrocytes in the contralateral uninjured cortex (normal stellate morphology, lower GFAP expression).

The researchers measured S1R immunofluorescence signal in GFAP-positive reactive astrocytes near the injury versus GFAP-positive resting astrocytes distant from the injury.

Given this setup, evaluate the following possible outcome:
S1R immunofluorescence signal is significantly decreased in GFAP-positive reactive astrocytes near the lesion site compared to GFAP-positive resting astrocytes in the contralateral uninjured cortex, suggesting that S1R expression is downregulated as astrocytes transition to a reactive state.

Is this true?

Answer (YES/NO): NO